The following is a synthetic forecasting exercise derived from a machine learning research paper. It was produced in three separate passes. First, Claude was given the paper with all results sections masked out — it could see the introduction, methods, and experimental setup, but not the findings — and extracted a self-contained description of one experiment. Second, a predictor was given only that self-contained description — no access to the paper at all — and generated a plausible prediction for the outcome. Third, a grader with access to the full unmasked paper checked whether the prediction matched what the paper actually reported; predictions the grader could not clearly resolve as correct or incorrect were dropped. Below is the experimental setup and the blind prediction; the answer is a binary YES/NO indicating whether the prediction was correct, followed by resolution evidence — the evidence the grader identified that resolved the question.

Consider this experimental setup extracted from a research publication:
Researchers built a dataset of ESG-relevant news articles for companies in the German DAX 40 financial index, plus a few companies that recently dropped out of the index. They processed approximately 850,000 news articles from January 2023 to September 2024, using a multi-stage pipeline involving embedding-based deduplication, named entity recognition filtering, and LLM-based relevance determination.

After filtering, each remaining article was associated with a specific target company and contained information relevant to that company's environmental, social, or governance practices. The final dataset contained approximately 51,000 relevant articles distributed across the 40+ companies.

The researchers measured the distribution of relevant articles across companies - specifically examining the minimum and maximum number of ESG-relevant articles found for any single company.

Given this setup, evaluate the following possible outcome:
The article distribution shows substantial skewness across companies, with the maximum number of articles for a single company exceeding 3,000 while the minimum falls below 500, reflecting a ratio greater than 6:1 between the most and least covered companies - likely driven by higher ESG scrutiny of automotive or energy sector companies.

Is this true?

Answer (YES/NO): YES